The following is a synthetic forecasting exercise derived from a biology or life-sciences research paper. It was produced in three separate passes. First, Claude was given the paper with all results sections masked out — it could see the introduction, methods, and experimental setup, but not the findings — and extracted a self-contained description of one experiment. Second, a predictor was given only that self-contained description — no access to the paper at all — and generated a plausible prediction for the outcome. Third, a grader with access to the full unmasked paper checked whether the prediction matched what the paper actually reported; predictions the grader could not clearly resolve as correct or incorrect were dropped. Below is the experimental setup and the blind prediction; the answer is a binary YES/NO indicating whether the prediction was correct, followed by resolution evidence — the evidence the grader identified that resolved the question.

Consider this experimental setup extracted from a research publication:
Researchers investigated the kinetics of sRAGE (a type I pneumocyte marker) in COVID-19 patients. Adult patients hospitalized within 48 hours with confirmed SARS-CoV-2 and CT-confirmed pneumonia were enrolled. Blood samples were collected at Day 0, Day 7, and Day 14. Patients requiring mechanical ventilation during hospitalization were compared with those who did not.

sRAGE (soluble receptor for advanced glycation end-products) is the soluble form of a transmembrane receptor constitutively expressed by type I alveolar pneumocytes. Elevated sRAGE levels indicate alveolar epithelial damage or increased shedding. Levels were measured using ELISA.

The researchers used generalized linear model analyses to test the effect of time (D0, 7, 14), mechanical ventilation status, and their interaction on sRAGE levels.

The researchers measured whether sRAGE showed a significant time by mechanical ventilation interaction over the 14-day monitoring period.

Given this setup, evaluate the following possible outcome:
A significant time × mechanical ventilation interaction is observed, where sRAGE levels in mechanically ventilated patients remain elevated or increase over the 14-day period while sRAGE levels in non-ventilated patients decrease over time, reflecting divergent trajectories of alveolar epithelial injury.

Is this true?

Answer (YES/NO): NO